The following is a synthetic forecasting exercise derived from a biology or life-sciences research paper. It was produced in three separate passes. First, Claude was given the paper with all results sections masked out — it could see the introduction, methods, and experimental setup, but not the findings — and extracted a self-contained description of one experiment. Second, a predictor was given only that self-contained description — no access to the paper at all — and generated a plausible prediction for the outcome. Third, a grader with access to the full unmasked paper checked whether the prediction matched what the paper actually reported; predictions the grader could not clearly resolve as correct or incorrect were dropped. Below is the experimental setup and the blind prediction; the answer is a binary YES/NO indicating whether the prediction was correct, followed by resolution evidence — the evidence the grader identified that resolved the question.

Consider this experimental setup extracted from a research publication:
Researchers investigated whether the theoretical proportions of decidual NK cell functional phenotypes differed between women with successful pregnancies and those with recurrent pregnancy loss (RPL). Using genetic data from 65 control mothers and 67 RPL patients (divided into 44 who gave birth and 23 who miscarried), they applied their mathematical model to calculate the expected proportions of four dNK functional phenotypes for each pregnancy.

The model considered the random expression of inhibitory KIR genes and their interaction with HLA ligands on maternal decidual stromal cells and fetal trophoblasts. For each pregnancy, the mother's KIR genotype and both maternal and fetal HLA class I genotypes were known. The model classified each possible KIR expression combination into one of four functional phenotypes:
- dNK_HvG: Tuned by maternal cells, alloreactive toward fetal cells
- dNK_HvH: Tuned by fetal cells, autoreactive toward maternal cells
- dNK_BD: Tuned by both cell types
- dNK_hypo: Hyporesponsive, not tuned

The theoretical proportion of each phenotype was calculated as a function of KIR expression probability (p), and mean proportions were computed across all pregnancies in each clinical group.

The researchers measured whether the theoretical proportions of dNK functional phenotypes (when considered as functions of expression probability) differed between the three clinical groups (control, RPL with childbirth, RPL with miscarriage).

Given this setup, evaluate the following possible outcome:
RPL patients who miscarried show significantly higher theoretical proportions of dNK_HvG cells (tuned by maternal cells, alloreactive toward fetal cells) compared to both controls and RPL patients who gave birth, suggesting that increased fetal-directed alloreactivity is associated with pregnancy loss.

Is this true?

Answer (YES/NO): NO